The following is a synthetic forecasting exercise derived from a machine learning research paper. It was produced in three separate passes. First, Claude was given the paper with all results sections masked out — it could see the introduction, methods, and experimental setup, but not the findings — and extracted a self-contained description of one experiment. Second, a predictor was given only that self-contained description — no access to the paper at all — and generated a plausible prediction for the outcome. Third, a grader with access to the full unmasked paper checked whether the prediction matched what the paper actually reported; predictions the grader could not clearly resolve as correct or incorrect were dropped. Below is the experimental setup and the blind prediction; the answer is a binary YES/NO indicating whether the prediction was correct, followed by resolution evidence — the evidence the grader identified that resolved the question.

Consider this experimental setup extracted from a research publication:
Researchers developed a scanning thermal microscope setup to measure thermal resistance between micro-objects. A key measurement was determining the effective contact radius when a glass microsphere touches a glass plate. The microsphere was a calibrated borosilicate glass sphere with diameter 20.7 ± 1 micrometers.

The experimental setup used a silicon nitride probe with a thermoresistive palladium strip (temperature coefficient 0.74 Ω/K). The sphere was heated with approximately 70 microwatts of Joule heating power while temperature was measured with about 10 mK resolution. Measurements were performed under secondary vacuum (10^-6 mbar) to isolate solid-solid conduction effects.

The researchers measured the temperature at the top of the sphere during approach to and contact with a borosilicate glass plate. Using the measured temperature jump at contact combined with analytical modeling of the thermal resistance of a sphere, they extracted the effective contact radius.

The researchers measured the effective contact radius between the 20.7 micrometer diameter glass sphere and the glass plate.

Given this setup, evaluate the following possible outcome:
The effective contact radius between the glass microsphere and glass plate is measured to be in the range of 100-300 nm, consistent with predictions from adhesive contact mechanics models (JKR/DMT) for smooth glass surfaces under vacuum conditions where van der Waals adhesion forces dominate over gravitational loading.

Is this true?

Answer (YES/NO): NO